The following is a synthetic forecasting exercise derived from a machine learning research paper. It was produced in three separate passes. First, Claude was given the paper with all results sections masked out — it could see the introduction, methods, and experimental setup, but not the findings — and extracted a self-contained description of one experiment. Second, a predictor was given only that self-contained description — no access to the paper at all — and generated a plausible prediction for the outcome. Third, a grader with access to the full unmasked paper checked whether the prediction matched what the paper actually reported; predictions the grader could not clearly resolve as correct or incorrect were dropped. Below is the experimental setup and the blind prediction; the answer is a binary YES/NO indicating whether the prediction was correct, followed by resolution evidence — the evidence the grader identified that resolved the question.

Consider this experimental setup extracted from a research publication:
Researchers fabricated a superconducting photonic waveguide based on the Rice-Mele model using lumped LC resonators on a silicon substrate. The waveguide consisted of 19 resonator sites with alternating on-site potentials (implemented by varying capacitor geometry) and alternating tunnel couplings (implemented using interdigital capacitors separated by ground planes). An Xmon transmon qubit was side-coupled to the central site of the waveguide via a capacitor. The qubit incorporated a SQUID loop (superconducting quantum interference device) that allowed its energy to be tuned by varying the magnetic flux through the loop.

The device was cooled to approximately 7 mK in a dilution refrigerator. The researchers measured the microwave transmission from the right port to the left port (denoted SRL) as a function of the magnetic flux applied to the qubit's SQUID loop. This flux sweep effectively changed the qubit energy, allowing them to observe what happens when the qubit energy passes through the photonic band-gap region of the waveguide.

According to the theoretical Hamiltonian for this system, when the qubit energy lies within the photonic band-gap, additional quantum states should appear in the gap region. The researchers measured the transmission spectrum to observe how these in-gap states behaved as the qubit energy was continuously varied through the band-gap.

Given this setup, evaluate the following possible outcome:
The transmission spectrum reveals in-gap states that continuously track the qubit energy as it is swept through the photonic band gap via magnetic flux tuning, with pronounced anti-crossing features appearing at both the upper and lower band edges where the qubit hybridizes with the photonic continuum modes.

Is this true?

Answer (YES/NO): NO